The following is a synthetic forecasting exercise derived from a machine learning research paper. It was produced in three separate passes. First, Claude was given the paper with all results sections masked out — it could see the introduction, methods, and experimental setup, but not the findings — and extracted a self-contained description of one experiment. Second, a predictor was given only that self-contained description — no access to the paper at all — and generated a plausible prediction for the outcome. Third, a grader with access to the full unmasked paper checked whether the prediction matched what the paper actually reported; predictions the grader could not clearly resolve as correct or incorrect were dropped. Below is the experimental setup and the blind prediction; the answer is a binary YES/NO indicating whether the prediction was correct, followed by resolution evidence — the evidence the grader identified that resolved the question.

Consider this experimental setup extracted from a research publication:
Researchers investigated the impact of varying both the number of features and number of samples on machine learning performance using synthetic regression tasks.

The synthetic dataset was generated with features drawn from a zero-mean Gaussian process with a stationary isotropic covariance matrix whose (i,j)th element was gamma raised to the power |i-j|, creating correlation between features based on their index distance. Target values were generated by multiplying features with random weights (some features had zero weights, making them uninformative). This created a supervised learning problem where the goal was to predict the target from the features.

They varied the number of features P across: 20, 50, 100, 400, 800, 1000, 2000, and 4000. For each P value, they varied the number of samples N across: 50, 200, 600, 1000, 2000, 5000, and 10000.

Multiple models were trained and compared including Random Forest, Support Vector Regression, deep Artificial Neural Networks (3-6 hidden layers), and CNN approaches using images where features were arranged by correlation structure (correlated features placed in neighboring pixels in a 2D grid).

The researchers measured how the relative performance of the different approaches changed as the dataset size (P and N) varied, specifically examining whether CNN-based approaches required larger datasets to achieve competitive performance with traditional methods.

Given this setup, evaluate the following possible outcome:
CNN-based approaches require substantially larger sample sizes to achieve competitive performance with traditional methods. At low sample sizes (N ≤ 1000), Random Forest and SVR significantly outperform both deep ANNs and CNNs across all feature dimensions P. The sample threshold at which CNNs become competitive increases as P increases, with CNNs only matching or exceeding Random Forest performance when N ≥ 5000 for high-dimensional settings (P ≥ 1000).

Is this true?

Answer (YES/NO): NO